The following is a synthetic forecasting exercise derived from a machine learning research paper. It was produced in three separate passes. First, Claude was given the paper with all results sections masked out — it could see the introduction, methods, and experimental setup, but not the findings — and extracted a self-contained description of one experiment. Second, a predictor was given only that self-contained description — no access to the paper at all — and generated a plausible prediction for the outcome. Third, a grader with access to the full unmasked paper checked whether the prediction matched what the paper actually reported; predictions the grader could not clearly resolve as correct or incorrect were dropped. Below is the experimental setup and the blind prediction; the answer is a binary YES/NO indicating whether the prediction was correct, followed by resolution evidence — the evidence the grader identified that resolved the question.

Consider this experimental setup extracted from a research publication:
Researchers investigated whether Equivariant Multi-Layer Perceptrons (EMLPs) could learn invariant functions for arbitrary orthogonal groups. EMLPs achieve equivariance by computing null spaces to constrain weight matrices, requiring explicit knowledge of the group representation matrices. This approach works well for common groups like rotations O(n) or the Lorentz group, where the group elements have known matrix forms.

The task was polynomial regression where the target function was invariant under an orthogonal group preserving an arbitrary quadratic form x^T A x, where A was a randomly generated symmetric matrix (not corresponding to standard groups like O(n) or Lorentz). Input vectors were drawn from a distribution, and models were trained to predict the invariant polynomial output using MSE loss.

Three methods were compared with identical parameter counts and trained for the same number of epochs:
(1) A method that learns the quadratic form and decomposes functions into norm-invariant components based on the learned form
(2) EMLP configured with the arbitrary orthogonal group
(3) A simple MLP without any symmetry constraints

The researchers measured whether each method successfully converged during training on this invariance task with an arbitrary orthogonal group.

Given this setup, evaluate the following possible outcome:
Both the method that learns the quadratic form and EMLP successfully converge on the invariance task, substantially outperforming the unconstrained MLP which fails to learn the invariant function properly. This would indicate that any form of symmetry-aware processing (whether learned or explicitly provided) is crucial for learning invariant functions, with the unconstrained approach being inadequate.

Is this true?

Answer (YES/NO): NO